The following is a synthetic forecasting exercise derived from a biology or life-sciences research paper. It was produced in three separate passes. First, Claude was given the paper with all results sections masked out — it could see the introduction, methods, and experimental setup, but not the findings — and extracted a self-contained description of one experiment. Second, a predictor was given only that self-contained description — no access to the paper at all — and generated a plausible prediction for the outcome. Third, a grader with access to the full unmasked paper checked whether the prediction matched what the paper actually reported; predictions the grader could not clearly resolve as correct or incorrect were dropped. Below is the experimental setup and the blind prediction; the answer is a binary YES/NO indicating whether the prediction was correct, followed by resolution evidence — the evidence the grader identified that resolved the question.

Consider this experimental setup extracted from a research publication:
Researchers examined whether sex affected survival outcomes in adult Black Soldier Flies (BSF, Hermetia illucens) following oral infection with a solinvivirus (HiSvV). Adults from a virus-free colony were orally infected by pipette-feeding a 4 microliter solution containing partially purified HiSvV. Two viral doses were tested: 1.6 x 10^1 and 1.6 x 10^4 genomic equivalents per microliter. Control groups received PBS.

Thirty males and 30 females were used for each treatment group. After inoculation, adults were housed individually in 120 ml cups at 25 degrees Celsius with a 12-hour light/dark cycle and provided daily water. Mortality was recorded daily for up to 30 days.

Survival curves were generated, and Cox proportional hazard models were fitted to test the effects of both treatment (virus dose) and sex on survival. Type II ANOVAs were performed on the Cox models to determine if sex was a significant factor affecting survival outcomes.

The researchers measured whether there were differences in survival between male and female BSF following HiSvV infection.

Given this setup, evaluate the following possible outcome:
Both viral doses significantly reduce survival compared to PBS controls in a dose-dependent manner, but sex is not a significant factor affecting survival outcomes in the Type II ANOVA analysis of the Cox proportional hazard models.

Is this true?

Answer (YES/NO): NO